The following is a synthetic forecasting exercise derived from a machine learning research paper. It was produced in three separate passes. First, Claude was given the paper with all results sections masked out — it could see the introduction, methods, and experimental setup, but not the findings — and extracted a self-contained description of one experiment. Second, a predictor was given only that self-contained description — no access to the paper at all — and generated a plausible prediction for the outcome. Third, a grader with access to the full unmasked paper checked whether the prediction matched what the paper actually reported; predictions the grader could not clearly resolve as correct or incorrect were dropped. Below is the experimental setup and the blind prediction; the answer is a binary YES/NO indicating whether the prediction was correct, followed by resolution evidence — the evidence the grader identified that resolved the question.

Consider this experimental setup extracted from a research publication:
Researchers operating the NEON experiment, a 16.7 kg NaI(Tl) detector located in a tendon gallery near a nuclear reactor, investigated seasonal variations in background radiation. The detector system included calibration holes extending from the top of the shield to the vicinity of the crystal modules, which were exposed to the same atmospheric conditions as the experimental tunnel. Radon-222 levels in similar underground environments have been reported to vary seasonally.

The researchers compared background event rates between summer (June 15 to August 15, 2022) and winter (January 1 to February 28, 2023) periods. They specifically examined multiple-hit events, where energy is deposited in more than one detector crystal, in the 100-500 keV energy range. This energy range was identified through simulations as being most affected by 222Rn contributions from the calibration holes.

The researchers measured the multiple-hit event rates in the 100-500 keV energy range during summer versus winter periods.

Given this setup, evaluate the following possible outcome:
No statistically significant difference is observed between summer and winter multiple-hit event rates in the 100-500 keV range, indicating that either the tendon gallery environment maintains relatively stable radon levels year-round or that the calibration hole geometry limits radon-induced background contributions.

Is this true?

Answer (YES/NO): NO